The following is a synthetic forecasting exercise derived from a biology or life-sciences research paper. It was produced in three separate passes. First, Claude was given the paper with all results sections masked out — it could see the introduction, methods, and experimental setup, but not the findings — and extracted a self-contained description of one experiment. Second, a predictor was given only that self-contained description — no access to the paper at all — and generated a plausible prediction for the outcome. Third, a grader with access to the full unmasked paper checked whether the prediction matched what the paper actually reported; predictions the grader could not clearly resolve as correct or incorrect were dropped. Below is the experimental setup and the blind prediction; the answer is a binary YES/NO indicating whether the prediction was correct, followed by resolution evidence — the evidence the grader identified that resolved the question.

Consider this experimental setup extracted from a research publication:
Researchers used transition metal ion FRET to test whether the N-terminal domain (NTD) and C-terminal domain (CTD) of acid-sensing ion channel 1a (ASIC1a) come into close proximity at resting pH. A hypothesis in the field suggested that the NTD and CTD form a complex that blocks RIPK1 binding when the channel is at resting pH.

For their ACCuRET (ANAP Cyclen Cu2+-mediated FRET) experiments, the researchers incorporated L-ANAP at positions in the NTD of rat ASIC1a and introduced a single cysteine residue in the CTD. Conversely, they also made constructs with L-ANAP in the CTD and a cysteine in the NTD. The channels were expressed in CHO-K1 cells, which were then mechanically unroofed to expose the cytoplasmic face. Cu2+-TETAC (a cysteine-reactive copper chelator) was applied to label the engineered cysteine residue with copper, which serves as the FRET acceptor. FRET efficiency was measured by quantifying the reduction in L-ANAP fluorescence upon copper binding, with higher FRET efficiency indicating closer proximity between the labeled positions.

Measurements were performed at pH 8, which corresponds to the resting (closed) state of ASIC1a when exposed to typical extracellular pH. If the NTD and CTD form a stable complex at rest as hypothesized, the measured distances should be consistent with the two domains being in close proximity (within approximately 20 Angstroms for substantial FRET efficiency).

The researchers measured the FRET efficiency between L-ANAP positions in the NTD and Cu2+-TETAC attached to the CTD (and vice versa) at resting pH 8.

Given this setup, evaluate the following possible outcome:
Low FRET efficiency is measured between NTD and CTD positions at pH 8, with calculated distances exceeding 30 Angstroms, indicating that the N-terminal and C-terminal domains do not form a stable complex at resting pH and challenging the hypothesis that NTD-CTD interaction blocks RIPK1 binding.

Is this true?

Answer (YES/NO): NO